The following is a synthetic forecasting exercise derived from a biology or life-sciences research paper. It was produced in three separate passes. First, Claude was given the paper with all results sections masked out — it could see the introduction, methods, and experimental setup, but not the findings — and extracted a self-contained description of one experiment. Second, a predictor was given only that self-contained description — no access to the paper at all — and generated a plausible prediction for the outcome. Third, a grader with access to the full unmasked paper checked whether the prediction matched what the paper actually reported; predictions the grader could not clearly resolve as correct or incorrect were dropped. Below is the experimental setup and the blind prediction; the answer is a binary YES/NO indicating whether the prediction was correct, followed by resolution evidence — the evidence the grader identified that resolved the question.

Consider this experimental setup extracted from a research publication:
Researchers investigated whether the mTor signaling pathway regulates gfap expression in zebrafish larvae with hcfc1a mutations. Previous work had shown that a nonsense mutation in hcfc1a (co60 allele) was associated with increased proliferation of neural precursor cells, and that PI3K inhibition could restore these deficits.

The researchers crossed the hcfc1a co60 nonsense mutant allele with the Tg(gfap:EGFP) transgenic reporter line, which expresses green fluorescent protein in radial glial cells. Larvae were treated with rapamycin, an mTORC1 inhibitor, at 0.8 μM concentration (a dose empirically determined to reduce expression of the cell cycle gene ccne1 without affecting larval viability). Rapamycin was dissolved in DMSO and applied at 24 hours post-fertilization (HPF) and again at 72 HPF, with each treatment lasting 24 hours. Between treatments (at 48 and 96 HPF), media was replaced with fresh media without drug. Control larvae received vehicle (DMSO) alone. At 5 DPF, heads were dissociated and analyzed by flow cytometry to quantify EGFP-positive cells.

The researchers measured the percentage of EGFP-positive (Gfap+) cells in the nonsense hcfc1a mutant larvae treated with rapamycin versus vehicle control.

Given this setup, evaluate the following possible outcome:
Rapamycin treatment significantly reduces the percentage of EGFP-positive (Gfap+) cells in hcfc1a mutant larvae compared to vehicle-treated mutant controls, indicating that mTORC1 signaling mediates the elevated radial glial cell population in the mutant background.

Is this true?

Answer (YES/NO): NO